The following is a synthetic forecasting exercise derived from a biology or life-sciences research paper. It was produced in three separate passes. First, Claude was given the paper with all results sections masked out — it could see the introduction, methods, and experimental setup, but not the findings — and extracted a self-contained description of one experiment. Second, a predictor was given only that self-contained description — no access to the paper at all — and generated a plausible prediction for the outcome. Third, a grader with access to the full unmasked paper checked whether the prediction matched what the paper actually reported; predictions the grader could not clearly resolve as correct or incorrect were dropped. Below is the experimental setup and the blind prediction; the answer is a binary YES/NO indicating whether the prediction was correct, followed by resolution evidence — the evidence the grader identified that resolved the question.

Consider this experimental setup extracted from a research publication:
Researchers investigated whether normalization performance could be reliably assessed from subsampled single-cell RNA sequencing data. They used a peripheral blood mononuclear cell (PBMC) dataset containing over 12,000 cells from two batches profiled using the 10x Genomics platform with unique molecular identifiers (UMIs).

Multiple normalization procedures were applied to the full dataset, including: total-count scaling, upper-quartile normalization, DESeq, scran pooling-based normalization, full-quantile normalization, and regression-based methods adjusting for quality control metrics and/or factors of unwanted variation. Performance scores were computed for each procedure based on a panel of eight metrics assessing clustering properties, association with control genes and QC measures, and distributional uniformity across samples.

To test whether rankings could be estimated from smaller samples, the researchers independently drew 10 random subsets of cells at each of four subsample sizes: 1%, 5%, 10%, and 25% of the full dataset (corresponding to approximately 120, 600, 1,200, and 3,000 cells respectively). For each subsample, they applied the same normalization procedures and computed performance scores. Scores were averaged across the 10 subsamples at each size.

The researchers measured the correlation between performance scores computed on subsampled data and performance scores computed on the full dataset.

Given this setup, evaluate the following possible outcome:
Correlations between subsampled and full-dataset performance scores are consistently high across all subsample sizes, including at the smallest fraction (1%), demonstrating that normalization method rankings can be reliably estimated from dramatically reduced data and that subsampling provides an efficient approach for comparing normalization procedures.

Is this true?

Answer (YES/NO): NO